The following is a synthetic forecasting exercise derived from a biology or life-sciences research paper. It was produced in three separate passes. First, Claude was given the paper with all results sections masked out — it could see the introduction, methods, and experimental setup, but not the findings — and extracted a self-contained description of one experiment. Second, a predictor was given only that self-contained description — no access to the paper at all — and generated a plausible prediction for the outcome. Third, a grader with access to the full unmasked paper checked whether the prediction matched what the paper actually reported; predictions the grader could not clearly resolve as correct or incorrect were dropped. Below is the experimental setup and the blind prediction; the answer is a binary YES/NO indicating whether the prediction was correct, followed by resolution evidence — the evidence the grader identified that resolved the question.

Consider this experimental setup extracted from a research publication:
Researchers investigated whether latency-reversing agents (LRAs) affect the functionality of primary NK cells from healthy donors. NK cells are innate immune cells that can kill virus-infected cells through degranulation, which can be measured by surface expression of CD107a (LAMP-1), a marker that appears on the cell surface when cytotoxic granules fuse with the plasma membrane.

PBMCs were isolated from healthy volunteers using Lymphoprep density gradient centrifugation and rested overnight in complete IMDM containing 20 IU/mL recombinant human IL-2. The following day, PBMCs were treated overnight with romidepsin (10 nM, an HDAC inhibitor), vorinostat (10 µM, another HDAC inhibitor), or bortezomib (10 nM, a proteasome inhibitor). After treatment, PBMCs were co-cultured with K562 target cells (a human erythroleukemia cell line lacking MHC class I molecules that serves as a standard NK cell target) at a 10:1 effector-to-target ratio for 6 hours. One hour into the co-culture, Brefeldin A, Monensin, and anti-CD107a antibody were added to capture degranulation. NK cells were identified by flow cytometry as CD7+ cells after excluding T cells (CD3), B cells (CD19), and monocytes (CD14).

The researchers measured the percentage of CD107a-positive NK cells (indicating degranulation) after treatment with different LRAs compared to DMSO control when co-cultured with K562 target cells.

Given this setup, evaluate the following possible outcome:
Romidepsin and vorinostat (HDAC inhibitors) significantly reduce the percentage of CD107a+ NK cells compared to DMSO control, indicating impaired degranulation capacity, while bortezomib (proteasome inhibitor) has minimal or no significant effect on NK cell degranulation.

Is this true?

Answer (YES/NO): NO